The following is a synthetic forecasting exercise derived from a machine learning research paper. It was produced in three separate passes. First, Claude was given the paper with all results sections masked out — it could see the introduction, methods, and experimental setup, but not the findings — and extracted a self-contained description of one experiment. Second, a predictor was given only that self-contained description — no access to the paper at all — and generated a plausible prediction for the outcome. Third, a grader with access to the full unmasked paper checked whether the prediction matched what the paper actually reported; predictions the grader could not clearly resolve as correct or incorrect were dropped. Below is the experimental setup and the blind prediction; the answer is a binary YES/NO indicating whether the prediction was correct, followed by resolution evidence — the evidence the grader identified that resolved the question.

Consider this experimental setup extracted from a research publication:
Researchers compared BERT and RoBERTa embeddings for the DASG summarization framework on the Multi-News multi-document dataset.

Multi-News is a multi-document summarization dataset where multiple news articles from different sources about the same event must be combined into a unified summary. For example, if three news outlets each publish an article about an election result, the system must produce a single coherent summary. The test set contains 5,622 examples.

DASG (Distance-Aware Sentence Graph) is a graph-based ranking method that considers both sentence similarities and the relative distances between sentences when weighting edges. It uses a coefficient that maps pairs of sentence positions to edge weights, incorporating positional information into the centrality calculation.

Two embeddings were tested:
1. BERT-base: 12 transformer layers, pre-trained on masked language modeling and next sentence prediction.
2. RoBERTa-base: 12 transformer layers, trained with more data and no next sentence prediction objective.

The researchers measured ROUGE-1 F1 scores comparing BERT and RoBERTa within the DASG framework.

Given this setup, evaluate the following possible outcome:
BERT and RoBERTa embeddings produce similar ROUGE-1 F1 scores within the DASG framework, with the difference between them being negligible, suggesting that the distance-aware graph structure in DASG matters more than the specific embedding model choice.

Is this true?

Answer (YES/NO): NO